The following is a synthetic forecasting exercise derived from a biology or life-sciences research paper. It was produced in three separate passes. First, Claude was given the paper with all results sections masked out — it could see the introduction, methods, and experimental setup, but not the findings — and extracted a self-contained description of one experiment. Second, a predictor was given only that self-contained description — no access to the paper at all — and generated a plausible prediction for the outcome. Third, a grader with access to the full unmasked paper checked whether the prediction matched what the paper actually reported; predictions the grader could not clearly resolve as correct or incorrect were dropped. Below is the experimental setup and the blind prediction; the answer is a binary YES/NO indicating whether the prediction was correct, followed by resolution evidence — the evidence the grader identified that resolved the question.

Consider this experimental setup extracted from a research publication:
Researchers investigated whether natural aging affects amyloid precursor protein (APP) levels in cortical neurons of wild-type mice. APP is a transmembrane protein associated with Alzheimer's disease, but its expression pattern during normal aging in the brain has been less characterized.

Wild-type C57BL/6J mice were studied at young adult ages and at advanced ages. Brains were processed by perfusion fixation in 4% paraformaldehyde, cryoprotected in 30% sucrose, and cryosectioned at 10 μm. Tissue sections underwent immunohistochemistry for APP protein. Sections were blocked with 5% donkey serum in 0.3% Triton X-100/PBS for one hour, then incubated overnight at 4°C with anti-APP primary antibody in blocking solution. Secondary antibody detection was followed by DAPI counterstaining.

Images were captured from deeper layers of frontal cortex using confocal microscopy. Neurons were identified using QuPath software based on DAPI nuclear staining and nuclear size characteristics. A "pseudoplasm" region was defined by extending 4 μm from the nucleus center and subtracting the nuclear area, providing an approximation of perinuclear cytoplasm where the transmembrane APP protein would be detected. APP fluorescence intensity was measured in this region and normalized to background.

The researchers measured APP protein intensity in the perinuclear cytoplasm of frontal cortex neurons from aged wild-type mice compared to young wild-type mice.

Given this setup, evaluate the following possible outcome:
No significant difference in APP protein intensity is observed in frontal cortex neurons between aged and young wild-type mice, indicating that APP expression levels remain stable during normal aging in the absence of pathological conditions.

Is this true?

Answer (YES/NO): NO